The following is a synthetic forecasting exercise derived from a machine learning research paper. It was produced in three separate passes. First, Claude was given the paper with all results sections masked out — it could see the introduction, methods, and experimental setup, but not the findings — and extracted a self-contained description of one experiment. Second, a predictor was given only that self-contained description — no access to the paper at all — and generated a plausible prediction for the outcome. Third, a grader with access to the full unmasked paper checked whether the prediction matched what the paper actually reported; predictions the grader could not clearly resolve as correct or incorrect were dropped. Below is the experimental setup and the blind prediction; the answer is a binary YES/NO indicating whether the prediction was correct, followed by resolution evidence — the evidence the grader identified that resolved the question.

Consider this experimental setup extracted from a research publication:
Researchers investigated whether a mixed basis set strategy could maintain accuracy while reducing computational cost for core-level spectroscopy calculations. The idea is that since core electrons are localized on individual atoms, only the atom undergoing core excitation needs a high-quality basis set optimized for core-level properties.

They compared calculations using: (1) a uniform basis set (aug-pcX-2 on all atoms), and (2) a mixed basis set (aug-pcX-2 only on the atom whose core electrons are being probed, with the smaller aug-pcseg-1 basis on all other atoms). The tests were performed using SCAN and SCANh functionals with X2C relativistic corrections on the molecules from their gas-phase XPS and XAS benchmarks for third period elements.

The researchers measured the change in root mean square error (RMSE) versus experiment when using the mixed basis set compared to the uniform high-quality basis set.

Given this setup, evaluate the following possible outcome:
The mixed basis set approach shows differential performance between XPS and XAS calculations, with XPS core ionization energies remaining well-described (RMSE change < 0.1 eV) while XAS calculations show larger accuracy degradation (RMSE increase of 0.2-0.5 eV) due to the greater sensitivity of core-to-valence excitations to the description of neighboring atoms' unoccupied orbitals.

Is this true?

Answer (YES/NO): NO